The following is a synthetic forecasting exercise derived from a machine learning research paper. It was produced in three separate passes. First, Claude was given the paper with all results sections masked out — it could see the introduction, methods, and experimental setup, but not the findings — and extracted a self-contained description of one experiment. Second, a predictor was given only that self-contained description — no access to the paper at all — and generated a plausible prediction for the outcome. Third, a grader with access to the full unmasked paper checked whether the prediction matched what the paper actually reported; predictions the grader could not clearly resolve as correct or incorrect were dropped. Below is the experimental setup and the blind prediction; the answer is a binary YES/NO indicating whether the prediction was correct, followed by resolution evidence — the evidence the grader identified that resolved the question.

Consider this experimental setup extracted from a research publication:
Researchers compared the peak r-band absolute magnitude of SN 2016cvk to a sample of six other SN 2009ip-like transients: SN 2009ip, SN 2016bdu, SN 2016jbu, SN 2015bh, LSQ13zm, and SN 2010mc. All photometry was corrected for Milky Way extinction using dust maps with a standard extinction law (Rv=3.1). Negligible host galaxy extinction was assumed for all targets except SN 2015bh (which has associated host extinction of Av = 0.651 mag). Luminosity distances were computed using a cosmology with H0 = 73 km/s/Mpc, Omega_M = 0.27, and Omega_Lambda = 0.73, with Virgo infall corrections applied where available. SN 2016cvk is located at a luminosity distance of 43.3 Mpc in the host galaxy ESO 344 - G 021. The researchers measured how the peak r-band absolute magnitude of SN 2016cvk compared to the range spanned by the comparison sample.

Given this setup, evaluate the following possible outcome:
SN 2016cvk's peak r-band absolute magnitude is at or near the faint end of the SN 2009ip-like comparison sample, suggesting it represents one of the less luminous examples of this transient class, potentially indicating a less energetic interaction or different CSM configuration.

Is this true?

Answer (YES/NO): NO